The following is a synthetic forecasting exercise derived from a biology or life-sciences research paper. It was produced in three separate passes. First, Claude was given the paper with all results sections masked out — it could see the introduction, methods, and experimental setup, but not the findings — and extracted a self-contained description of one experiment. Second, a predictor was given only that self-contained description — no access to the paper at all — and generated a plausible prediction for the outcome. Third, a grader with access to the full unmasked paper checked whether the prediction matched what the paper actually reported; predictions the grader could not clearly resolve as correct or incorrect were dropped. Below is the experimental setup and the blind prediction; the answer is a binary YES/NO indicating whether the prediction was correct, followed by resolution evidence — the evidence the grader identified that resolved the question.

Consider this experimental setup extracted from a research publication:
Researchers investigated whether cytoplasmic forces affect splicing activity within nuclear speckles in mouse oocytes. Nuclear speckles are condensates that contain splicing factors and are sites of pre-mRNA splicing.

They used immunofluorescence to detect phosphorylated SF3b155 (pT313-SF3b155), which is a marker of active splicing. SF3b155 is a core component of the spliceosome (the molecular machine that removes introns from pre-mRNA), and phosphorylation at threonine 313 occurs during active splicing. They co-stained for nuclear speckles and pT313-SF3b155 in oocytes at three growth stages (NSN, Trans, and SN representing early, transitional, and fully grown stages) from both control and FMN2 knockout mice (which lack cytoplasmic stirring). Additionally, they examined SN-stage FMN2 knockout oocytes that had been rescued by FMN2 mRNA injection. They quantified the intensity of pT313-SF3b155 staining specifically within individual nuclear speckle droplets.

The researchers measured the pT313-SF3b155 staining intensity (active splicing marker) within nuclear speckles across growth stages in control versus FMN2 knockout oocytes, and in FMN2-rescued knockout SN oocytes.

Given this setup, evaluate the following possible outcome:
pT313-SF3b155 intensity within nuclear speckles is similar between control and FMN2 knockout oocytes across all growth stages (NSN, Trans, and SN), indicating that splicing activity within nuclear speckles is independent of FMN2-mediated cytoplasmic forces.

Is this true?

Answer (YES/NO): NO